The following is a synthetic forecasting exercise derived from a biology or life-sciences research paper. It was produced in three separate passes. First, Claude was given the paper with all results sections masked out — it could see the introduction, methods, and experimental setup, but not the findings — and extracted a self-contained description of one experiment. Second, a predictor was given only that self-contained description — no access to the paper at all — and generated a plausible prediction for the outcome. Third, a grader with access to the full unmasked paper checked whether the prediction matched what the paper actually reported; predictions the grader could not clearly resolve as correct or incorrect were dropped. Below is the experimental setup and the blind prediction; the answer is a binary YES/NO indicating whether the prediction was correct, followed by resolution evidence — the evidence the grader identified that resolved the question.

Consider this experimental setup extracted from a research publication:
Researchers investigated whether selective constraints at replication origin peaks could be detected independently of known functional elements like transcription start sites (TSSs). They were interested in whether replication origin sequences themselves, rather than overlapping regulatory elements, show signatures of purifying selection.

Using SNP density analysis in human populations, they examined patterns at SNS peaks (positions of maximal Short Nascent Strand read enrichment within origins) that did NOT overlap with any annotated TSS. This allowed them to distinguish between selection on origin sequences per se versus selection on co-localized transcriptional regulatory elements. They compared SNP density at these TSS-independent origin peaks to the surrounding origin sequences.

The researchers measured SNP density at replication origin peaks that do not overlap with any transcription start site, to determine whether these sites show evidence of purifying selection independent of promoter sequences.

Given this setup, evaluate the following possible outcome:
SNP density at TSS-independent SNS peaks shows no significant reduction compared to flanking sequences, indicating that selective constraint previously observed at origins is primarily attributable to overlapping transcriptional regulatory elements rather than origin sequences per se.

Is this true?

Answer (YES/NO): NO